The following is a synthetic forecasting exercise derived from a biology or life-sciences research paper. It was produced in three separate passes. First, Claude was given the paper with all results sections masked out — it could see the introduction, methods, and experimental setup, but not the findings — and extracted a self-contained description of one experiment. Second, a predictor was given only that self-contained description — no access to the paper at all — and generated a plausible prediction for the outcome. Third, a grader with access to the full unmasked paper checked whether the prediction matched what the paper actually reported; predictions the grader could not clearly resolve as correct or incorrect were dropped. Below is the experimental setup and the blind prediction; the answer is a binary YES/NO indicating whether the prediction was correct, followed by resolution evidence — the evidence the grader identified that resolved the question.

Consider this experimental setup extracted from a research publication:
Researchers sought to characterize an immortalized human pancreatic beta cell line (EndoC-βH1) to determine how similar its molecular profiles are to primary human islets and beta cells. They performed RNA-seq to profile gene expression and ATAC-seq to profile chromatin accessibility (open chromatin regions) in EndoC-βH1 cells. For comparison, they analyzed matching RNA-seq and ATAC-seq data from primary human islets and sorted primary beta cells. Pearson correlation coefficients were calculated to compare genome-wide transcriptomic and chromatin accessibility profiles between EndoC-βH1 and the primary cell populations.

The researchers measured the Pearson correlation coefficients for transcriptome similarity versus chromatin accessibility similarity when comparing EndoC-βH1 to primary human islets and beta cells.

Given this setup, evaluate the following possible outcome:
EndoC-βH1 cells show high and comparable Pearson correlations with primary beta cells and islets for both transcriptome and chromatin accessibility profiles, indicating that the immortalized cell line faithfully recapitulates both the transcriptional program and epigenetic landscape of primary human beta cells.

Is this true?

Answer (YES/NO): NO